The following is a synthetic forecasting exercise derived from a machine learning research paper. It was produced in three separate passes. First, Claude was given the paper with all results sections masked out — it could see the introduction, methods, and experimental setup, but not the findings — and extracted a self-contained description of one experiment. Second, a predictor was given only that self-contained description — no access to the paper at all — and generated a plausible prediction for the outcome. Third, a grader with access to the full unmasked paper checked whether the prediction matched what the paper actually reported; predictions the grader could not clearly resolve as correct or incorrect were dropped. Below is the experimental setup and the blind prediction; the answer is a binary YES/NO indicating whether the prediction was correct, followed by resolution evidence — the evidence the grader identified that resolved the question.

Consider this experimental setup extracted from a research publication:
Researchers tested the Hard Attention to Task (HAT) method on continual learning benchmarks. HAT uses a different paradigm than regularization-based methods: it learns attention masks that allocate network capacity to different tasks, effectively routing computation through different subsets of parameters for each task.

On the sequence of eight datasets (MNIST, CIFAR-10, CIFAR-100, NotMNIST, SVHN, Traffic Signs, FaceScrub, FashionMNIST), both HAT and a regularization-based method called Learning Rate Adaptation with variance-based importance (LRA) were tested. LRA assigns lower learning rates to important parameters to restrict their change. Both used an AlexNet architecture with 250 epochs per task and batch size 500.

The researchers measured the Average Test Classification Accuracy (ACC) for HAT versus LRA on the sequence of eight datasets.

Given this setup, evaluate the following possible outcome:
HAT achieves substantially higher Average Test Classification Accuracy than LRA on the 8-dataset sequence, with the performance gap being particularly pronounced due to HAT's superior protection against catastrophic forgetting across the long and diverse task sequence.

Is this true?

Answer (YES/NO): YES